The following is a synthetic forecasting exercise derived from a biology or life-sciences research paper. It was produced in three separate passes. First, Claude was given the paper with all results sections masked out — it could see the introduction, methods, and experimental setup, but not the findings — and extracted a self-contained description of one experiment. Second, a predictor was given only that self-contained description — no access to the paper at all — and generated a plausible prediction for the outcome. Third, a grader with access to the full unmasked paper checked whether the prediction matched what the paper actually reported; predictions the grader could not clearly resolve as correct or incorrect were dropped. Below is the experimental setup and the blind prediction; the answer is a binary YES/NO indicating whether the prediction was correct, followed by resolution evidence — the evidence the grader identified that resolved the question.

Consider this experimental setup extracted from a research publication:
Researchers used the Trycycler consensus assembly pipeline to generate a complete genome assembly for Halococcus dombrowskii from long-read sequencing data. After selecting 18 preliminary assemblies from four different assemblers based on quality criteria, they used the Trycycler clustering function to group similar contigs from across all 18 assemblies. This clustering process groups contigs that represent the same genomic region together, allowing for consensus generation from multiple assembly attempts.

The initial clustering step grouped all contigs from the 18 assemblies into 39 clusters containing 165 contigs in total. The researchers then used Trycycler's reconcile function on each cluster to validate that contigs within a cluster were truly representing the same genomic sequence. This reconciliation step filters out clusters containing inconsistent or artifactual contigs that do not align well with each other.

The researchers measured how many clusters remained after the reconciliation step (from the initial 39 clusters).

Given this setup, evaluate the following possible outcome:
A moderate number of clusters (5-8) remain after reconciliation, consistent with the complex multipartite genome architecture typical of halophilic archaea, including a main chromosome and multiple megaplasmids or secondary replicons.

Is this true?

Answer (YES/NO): YES